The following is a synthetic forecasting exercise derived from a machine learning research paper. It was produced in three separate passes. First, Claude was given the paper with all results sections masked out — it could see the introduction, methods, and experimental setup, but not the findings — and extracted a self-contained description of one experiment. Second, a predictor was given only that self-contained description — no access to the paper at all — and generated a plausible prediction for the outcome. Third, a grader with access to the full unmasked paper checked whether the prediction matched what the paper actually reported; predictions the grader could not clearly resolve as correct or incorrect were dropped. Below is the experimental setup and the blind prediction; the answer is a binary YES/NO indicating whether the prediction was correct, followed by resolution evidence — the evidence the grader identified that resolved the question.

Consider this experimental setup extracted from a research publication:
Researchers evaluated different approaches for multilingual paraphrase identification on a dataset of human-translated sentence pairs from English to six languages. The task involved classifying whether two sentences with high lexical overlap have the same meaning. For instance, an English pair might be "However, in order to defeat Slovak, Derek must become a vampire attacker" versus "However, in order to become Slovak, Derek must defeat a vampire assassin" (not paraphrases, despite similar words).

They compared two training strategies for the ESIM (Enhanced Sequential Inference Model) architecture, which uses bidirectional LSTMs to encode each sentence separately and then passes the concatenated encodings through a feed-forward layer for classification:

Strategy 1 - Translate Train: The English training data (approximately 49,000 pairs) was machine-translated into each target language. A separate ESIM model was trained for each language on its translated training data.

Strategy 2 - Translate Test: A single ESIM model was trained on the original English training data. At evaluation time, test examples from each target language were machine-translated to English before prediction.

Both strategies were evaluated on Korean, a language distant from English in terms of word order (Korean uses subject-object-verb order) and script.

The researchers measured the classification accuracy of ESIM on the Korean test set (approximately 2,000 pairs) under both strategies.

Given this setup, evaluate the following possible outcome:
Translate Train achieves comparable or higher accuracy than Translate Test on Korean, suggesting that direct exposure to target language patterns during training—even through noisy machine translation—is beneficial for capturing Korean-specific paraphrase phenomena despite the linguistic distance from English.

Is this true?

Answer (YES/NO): NO